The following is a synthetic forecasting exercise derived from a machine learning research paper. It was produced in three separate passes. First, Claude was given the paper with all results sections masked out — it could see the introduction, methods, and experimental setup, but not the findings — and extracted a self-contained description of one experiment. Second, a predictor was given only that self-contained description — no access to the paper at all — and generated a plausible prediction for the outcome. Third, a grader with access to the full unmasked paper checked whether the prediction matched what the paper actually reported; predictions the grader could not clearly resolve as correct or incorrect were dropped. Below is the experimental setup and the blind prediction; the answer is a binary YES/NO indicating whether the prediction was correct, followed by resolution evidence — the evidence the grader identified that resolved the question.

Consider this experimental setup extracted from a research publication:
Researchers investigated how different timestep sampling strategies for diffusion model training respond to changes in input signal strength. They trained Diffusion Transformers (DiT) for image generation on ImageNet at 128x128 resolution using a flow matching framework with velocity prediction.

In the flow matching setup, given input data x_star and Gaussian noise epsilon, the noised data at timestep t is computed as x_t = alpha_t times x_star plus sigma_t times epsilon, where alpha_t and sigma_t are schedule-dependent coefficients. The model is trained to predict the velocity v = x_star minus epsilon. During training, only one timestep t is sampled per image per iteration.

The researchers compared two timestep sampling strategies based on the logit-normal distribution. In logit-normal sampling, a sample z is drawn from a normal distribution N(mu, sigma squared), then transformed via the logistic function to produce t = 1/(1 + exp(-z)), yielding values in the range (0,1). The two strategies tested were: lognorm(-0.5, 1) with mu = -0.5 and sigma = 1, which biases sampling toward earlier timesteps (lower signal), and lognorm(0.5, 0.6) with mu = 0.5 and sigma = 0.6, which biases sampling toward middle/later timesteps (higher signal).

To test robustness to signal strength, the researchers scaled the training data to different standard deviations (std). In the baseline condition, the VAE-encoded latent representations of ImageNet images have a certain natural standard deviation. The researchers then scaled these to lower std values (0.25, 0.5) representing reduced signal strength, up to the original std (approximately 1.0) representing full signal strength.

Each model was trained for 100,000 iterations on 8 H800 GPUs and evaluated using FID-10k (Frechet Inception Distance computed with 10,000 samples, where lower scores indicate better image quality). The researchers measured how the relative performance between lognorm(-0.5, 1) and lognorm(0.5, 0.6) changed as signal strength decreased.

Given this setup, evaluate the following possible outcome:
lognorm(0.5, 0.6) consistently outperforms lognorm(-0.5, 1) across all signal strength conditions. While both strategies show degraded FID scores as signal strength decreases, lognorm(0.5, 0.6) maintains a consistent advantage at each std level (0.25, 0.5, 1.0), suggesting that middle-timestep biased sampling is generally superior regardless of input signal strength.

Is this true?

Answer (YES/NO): NO